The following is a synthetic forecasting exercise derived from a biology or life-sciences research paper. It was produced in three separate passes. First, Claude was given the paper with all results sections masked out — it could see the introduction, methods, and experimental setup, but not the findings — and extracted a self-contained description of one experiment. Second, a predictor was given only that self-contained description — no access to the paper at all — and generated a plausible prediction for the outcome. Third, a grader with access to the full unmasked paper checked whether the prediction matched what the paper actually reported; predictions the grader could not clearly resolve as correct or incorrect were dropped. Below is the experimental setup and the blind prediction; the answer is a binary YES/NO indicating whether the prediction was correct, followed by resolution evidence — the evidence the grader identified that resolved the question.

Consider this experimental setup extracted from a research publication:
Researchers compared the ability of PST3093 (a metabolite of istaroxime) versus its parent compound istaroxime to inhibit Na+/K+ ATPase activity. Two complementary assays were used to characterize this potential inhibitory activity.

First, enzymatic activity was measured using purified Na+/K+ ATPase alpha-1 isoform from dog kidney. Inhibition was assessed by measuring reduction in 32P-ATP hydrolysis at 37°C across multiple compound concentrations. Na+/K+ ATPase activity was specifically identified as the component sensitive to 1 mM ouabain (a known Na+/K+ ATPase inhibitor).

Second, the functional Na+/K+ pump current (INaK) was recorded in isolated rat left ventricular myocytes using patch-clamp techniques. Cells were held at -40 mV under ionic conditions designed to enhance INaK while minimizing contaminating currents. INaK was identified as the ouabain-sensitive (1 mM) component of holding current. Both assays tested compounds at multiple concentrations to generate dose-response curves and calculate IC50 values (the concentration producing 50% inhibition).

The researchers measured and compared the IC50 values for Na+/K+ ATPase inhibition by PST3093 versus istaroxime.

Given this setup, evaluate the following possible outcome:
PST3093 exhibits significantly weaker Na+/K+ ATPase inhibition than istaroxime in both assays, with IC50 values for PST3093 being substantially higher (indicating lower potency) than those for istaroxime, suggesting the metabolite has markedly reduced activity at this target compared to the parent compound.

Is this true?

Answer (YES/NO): YES